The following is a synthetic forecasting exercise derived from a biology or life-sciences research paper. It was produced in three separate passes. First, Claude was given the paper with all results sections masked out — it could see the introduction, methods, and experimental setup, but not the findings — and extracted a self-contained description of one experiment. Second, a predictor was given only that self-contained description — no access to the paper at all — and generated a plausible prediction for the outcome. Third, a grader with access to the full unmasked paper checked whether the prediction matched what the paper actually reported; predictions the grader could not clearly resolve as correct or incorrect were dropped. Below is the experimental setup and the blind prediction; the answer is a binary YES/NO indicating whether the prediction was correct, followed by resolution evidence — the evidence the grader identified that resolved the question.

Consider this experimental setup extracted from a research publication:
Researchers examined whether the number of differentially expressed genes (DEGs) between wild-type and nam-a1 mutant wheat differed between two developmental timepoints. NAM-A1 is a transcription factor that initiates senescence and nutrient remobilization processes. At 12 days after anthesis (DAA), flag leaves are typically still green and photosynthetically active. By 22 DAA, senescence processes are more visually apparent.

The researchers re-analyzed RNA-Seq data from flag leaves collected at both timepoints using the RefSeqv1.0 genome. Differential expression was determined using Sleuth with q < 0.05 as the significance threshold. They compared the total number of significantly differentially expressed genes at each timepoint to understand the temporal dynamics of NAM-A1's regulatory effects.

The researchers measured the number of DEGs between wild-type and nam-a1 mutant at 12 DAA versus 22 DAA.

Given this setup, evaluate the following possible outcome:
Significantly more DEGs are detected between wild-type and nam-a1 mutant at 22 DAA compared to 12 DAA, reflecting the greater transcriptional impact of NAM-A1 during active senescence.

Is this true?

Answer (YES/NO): NO